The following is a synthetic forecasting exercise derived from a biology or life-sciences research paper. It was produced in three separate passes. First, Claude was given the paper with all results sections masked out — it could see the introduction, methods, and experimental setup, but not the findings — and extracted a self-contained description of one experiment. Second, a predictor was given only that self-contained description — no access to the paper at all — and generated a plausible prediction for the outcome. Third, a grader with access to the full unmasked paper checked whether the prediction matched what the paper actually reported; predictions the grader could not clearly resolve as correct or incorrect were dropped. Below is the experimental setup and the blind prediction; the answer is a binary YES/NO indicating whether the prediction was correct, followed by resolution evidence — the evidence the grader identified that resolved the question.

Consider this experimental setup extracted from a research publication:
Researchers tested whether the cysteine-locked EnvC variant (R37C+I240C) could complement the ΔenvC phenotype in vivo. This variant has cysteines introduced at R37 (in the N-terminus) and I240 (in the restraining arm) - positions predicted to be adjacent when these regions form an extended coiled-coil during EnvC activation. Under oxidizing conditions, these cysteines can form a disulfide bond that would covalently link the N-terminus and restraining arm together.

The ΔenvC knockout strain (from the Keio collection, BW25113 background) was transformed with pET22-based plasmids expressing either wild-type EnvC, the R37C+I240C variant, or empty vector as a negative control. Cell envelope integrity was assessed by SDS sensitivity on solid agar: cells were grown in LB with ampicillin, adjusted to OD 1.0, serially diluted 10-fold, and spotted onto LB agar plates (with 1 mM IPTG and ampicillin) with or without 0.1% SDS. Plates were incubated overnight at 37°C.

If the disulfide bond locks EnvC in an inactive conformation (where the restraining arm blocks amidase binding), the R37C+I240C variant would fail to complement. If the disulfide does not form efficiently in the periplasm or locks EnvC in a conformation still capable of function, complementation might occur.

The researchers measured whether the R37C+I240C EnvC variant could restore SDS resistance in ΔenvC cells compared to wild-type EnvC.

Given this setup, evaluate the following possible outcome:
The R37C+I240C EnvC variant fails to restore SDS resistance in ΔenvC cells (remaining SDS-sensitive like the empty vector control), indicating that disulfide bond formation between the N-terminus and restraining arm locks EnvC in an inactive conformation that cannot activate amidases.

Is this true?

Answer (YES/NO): NO